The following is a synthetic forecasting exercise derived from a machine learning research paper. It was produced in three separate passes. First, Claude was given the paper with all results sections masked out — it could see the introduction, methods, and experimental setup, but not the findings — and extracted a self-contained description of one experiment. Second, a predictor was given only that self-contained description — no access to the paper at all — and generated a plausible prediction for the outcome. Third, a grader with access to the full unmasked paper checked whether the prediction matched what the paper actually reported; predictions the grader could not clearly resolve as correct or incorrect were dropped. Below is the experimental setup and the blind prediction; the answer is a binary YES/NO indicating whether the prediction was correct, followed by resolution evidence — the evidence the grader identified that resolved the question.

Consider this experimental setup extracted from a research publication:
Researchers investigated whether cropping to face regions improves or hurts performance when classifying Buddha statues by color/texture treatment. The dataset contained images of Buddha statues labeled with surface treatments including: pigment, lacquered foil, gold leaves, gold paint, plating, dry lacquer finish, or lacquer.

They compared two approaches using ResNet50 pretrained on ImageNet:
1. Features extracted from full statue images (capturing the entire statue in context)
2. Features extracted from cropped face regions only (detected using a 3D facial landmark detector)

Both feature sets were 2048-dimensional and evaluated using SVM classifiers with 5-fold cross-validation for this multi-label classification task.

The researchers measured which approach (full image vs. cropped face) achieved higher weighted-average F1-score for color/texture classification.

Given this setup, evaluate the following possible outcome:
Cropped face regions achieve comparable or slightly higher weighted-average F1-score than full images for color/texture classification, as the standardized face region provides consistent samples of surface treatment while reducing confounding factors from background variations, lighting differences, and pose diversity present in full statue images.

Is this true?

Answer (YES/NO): NO